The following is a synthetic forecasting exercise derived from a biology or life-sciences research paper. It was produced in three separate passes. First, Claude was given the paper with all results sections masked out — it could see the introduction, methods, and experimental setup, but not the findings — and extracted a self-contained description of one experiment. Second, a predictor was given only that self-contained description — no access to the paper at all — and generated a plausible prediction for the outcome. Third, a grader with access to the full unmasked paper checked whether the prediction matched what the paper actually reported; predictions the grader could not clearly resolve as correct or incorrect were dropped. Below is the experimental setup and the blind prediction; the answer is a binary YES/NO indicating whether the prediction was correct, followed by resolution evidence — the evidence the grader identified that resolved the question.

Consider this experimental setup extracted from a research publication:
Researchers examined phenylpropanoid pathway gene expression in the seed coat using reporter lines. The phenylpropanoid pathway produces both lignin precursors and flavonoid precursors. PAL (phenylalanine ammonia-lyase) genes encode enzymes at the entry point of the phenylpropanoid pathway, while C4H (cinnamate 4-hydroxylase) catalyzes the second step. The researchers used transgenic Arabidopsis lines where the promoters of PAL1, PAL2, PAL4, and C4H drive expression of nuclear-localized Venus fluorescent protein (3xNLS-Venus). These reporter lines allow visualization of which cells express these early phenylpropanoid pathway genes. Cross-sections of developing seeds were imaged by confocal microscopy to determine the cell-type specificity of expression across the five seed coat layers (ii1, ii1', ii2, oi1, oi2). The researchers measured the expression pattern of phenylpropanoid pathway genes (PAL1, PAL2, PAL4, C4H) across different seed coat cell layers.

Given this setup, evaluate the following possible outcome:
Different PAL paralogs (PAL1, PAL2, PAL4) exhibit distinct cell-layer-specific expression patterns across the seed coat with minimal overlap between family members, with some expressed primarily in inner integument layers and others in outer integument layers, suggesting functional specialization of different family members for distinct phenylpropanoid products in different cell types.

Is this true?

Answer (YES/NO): NO